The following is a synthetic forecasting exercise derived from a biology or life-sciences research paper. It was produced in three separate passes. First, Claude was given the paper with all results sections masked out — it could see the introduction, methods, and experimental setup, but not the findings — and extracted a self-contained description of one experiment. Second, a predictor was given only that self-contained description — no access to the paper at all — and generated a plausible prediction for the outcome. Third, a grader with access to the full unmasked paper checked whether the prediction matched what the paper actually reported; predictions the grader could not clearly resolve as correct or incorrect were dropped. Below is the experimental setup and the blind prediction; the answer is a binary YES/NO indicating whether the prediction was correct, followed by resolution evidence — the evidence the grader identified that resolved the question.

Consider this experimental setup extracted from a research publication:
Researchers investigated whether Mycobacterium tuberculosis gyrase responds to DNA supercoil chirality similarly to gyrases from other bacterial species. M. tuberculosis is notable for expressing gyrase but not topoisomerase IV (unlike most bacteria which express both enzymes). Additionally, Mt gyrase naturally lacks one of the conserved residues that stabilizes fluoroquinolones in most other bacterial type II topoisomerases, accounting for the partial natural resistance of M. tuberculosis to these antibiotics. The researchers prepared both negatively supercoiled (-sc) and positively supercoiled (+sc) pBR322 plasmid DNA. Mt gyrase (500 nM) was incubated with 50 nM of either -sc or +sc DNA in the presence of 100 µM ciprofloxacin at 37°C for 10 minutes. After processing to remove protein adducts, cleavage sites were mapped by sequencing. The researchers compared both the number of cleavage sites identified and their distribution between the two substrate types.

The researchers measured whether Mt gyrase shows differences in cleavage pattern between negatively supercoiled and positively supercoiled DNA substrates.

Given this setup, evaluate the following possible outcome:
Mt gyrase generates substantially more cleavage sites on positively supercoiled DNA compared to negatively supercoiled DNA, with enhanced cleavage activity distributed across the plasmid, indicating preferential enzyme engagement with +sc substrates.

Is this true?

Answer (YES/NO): NO